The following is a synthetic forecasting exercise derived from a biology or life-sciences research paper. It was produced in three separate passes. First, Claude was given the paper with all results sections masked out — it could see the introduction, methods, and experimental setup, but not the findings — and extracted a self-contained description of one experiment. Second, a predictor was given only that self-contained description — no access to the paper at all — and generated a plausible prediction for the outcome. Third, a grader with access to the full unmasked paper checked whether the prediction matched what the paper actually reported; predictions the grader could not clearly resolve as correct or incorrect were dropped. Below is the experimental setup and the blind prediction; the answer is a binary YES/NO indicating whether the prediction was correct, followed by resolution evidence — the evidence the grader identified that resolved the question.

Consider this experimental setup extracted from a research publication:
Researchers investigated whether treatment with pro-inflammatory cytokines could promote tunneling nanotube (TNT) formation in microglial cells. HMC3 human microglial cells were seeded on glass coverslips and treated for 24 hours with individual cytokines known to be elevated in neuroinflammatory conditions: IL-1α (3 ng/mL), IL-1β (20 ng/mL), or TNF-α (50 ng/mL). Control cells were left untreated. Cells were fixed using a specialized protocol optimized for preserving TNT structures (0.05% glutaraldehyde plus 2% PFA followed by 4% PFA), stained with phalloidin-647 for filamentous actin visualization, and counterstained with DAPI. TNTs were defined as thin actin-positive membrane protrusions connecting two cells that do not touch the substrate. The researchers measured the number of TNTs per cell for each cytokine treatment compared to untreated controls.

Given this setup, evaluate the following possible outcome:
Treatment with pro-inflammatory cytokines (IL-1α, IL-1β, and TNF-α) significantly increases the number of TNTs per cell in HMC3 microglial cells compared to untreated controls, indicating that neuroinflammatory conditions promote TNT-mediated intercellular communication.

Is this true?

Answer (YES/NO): YES